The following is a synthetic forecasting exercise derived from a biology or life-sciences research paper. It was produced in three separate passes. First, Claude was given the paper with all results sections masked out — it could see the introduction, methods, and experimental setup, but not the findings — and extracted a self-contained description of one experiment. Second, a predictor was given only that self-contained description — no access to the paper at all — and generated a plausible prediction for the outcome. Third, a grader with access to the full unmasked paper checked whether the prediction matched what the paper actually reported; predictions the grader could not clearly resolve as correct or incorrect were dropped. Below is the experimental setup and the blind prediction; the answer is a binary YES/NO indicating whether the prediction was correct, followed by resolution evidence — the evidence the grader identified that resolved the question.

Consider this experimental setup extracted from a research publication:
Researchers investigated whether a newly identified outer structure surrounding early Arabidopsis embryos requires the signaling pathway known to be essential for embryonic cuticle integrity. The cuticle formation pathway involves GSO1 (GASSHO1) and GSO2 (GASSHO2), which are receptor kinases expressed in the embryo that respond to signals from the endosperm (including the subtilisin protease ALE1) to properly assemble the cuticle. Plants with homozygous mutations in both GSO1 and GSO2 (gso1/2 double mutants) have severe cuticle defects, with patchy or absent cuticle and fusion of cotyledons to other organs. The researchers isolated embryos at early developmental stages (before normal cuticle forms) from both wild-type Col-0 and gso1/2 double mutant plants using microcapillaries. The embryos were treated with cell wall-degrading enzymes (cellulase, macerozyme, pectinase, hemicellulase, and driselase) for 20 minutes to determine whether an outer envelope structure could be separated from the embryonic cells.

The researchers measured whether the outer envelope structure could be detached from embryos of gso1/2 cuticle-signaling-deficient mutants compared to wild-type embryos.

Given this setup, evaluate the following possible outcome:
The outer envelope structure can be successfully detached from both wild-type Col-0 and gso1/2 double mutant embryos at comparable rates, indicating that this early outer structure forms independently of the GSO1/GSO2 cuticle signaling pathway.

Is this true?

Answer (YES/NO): YES